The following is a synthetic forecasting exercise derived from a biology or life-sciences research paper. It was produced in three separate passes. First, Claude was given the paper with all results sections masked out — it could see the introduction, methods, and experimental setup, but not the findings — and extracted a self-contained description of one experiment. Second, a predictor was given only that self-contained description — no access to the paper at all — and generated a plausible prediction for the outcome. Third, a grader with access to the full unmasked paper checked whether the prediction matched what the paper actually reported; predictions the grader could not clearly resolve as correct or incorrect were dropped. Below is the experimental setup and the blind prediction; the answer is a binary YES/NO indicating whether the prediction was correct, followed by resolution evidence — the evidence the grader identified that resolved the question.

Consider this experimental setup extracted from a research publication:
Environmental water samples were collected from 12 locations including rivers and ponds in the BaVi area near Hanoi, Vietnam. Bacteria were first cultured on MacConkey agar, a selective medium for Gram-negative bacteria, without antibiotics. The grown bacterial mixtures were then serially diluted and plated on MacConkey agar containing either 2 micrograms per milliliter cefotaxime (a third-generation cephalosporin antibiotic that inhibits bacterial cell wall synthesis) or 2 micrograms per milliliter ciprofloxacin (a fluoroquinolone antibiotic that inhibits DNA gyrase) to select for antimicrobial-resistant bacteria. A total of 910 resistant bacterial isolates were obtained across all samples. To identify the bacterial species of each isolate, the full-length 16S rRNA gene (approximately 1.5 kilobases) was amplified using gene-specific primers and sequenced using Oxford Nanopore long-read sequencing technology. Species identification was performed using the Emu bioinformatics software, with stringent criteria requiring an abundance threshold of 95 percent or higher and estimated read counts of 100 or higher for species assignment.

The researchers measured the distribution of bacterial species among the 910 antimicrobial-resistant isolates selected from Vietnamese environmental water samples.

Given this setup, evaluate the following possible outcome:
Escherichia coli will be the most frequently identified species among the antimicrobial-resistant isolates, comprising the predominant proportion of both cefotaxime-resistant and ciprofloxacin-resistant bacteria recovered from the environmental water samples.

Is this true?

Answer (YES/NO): YES